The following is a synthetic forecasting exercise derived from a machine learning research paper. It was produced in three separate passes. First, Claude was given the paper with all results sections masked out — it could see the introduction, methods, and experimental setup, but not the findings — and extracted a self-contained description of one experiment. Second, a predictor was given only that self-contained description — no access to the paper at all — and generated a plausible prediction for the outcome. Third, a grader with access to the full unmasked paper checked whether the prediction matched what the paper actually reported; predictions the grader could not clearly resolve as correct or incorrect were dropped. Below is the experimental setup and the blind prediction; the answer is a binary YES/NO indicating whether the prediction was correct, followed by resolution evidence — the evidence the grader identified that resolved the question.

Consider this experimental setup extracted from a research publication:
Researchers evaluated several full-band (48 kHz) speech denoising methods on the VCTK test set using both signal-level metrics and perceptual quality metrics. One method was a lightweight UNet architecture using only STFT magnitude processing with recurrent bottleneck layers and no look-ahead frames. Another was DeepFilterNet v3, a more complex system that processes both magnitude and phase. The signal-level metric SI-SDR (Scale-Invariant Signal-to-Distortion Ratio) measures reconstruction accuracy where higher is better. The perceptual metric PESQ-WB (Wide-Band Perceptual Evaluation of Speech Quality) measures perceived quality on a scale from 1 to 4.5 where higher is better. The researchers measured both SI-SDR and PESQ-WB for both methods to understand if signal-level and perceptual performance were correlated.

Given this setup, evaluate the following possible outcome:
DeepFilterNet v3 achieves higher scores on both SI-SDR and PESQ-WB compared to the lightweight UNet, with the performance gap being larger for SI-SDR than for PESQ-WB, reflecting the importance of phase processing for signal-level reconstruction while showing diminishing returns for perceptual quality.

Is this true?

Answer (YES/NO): NO